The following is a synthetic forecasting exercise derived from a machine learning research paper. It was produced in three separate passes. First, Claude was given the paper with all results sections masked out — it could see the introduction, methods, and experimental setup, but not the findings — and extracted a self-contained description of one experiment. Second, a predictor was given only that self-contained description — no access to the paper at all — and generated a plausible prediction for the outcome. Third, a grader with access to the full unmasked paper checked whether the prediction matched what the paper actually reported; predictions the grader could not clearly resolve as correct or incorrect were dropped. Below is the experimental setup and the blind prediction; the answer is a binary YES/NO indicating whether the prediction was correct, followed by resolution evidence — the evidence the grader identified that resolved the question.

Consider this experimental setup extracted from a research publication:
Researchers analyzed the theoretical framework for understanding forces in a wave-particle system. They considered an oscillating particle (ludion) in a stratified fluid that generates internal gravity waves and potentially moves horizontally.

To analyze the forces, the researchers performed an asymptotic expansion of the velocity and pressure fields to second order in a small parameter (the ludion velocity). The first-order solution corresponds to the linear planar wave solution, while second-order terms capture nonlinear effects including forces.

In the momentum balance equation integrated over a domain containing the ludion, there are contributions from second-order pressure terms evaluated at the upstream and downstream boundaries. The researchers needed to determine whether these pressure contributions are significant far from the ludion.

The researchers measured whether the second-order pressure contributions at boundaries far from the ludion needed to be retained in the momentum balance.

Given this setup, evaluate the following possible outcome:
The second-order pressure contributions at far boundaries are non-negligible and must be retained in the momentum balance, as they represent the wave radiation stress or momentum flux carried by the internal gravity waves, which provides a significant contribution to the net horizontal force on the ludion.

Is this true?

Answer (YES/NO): NO